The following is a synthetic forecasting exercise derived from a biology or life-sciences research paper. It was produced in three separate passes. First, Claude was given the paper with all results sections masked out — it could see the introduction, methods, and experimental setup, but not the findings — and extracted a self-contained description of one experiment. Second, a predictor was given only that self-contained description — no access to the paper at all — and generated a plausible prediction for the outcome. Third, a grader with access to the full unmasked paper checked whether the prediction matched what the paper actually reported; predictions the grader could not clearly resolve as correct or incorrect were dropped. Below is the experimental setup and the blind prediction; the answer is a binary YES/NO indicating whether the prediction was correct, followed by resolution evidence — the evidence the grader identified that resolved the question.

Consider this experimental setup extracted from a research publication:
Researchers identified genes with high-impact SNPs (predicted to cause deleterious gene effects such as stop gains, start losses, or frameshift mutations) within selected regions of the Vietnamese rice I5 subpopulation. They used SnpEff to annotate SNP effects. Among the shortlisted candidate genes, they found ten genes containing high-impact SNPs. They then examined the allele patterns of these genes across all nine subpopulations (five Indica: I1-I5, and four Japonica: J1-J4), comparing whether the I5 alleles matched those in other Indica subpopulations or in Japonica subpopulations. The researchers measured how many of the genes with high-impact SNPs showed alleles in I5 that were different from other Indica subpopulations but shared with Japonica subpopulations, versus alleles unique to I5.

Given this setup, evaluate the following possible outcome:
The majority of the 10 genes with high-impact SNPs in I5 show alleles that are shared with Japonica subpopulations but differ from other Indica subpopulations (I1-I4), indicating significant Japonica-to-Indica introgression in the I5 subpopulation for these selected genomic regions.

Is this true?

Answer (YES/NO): NO